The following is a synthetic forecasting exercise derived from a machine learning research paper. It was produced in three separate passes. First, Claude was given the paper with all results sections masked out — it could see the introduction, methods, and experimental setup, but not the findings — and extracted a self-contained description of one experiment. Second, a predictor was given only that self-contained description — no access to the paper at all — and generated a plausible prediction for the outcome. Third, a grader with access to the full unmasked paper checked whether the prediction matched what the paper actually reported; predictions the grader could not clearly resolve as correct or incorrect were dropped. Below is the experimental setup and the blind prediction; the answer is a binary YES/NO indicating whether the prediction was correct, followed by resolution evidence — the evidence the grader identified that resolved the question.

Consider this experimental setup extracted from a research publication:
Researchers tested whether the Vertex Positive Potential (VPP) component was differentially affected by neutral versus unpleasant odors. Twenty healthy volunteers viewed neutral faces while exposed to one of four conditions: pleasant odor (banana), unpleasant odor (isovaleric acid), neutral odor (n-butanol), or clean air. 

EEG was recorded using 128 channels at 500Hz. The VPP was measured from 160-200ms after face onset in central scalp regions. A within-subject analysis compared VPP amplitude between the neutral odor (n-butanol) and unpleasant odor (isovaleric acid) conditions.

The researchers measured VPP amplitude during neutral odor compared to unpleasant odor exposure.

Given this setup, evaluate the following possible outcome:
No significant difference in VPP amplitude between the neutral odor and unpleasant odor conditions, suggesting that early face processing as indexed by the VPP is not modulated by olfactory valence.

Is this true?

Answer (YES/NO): YES